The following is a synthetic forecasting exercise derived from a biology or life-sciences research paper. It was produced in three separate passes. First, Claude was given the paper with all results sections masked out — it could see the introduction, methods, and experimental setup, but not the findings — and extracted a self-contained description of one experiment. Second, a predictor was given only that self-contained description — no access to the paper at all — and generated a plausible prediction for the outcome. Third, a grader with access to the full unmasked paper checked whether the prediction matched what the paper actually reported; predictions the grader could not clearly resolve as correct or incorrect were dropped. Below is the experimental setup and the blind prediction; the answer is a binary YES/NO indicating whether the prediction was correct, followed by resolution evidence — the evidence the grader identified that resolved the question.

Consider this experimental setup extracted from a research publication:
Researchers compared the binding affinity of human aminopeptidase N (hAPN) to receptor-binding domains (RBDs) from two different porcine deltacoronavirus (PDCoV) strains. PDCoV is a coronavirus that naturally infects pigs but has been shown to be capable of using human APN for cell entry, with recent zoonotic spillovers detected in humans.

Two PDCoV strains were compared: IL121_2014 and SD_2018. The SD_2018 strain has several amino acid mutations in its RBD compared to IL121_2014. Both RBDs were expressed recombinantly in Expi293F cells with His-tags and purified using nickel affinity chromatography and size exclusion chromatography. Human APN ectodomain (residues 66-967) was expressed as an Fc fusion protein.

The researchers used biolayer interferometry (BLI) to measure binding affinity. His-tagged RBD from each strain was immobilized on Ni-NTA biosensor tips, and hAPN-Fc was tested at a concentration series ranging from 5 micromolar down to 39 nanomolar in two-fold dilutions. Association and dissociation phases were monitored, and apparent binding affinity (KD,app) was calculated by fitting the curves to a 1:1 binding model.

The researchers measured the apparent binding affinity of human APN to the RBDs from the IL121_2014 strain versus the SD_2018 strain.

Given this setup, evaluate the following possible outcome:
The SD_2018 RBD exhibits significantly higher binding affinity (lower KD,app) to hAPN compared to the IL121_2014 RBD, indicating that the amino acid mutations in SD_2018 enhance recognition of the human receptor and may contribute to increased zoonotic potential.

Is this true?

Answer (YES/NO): YES